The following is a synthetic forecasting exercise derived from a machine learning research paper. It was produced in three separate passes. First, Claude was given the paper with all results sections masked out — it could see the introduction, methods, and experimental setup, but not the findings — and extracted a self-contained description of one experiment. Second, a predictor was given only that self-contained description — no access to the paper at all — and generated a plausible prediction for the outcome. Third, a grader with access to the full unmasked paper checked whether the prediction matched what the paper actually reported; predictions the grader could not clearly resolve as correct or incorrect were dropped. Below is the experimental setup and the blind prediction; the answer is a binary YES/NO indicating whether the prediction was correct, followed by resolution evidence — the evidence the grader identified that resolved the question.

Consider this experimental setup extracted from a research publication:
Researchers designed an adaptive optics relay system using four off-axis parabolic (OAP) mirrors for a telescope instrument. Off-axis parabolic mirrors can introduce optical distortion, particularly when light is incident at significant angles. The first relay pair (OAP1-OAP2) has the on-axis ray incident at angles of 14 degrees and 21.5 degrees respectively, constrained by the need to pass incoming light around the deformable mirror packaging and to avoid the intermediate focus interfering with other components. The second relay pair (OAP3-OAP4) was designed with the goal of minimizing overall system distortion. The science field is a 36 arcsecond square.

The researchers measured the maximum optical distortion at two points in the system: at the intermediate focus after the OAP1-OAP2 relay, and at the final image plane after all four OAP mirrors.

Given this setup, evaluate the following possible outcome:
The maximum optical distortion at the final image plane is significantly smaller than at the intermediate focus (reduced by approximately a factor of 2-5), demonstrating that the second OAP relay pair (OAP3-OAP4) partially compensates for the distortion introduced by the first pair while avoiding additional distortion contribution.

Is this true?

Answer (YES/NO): NO